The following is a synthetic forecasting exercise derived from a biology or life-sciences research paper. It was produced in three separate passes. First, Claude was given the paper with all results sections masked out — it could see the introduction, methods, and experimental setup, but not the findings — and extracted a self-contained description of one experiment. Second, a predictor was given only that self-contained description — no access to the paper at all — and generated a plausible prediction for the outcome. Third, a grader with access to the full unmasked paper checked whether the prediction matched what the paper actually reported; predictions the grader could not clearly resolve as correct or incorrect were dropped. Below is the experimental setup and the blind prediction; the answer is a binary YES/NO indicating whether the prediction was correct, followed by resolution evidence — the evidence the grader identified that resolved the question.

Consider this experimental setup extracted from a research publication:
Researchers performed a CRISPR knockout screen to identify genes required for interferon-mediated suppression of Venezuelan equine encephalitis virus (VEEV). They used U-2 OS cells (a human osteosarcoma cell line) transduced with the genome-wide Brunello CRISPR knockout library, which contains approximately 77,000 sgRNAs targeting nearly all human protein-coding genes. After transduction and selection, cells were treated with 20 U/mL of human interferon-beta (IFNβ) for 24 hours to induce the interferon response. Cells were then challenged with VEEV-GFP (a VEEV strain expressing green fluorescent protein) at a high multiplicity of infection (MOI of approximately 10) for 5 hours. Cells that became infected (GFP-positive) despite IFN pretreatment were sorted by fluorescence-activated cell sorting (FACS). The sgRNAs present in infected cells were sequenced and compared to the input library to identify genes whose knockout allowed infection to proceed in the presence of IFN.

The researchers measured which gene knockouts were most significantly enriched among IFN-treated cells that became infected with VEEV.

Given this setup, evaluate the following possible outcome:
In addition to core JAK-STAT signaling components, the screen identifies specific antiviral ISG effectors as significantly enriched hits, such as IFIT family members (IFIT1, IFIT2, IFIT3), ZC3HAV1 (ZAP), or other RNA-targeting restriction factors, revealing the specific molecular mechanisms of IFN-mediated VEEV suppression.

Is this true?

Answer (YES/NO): YES